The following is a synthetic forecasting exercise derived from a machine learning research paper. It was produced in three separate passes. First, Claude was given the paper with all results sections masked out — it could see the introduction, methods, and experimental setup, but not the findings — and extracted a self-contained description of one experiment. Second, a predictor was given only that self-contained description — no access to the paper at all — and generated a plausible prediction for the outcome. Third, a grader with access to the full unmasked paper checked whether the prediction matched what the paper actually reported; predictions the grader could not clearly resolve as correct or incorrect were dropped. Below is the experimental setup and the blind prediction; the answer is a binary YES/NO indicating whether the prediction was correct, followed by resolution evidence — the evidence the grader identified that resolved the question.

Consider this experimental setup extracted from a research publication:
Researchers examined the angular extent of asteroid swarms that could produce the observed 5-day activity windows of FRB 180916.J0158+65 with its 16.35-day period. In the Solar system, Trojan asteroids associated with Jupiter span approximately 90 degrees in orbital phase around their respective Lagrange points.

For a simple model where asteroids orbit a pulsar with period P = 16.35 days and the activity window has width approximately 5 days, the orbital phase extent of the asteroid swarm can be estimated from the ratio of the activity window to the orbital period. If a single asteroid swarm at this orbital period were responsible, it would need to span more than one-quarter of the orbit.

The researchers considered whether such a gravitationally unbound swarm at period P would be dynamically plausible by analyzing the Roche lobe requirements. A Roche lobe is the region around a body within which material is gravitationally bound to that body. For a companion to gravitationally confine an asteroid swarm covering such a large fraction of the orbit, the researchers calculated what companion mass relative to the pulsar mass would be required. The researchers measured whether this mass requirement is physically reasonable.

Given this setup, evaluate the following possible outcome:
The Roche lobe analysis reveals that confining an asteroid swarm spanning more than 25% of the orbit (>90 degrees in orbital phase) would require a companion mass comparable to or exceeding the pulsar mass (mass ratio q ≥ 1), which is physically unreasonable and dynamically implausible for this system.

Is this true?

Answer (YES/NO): YES